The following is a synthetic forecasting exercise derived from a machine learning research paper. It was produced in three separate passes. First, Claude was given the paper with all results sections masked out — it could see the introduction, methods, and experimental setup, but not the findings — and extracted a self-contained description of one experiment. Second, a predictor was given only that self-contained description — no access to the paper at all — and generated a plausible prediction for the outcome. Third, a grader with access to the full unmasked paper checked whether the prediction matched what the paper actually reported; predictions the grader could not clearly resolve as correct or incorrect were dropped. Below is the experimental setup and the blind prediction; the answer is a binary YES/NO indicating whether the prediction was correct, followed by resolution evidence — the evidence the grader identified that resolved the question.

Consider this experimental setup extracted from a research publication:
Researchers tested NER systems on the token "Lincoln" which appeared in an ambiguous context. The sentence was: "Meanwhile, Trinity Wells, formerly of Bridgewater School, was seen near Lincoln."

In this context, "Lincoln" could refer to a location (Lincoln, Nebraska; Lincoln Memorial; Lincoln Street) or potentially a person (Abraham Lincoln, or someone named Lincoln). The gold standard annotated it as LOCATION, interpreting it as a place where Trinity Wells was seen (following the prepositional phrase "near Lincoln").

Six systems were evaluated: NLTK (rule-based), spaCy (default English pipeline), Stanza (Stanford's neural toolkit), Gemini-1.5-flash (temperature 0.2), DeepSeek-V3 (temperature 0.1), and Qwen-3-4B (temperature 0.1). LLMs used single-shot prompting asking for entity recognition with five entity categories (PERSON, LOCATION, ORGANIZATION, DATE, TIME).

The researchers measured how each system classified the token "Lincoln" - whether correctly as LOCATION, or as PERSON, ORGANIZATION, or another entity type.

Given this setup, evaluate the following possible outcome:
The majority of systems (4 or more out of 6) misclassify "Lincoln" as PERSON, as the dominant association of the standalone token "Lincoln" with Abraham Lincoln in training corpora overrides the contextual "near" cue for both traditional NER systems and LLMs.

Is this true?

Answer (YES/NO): NO